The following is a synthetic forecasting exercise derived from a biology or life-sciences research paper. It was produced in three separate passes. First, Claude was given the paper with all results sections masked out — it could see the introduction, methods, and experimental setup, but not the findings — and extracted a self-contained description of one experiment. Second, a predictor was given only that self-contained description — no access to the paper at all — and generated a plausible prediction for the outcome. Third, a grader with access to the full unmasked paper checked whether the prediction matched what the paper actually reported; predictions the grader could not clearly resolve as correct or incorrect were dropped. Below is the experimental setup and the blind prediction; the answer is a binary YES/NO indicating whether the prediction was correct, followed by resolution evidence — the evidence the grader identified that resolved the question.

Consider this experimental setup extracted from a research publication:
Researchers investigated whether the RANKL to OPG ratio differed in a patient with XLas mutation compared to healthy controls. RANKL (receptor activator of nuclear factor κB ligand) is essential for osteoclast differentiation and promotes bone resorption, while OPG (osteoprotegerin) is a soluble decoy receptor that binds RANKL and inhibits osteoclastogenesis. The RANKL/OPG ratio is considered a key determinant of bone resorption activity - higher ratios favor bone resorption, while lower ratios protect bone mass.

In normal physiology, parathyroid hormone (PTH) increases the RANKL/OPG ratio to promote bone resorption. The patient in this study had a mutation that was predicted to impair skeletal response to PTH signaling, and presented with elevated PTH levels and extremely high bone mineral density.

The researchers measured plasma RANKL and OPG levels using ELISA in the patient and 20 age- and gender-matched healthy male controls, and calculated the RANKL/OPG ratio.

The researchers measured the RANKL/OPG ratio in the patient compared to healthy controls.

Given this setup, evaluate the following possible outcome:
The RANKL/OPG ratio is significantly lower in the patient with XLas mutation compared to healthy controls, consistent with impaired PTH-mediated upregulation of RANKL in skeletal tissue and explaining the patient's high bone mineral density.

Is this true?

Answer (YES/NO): YES